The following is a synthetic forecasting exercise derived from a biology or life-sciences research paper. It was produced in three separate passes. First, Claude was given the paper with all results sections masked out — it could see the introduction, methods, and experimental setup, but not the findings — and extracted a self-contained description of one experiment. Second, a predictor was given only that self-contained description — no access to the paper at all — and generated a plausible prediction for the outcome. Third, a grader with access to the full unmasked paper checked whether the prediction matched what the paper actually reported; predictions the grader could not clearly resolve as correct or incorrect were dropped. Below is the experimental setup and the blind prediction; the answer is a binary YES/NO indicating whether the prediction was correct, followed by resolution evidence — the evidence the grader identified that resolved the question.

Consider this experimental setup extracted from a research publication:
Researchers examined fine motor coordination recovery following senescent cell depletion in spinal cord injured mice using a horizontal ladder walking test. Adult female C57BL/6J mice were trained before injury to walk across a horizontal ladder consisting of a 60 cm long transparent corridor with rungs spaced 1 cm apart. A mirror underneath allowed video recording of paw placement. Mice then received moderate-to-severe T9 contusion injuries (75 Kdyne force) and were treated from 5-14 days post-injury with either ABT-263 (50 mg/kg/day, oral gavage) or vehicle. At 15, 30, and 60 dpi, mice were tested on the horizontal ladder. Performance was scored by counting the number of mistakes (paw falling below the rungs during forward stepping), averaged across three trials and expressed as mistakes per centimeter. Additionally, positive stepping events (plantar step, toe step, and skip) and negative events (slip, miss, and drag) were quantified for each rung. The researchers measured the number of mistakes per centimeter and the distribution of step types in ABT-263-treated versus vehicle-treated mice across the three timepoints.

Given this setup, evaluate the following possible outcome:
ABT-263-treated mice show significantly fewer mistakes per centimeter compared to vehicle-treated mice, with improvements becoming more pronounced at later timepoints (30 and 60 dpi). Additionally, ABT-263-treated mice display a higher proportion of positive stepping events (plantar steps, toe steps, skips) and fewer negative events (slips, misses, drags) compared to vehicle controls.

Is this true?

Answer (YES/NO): YES